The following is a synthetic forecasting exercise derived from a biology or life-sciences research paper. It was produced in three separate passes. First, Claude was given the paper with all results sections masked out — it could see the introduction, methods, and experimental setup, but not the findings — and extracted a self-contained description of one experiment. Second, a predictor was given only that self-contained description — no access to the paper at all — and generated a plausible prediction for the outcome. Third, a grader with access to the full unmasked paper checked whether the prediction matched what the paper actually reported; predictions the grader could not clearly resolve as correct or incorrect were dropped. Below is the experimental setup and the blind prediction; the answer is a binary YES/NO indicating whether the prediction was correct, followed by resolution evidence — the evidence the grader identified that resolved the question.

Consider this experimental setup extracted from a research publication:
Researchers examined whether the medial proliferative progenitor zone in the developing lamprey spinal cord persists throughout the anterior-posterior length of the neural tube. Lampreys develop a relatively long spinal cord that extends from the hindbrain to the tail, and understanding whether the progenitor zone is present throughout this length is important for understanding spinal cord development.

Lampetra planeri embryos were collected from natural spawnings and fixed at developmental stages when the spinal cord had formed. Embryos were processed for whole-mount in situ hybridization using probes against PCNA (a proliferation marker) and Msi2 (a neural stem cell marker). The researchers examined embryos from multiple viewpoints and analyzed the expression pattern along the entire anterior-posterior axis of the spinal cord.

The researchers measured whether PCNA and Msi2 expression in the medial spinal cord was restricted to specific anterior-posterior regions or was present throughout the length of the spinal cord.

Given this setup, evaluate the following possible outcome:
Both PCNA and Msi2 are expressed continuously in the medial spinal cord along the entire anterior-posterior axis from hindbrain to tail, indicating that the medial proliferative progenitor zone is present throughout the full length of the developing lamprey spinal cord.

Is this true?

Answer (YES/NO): YES